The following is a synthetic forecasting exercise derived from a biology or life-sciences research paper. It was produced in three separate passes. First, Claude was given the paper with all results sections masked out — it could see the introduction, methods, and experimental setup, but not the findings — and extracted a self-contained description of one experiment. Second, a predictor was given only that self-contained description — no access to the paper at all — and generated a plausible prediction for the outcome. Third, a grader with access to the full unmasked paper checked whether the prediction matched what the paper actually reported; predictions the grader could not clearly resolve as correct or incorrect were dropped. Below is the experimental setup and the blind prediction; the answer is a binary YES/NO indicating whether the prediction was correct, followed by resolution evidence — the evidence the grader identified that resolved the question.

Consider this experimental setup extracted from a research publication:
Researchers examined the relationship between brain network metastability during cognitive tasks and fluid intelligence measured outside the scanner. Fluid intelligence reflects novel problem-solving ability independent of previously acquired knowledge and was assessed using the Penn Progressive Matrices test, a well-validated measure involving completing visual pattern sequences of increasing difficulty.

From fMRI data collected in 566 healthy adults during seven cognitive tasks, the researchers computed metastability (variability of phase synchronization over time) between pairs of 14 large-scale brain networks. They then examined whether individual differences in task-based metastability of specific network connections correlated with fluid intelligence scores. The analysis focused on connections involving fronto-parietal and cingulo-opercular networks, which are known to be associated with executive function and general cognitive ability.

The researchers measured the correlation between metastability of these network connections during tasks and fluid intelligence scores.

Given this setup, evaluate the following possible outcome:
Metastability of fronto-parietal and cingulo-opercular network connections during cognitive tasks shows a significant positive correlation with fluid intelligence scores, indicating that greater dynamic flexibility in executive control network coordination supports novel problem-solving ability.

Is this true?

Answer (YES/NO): NO